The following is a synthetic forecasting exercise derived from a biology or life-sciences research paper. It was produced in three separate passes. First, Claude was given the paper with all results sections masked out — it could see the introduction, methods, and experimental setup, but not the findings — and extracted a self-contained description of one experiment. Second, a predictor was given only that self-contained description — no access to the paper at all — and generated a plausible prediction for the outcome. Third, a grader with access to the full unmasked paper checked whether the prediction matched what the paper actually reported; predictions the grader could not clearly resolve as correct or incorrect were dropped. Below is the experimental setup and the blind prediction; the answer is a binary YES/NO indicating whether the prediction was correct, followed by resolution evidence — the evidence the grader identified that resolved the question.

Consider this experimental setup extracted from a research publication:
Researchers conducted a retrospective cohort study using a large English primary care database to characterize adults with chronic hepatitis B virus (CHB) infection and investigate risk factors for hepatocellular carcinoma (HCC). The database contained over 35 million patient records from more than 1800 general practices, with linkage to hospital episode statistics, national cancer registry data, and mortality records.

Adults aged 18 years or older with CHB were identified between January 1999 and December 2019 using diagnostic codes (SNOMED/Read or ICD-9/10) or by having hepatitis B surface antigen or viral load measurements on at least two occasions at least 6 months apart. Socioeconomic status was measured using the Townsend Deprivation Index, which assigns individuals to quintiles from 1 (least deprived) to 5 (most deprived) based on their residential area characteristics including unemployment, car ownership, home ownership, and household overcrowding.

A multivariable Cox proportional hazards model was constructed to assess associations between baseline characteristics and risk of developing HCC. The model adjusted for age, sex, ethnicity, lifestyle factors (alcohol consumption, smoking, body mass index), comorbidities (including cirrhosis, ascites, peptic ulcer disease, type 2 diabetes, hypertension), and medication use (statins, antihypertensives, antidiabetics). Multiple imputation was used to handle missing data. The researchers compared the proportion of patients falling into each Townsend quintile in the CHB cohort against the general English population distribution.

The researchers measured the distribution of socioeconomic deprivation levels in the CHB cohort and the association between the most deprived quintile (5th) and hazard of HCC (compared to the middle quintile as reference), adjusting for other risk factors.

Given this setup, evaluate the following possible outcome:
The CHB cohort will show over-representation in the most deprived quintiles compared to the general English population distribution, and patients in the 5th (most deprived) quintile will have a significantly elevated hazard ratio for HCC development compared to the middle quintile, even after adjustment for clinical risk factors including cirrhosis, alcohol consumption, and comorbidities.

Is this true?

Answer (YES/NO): YES